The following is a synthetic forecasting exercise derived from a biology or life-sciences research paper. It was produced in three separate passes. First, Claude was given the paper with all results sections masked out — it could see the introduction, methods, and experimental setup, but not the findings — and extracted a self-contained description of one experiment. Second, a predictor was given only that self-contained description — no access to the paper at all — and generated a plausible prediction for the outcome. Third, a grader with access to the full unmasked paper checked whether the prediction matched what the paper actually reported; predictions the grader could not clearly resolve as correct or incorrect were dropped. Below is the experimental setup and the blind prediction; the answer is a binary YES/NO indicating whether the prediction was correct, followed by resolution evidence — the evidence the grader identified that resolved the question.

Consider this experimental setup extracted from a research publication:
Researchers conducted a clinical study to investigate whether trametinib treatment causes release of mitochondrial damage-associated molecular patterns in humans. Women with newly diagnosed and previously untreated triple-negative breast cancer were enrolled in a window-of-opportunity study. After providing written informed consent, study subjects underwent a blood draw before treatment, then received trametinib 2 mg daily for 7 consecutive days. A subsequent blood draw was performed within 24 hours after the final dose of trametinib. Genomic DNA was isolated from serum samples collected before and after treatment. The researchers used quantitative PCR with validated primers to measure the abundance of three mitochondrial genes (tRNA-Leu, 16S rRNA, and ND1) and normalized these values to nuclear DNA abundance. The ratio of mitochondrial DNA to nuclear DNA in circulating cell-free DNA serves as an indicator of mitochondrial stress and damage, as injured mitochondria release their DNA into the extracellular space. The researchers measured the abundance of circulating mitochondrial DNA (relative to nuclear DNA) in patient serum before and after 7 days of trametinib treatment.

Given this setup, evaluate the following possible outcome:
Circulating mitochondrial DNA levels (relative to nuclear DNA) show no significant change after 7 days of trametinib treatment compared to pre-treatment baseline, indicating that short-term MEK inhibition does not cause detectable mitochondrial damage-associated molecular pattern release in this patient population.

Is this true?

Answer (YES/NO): NO